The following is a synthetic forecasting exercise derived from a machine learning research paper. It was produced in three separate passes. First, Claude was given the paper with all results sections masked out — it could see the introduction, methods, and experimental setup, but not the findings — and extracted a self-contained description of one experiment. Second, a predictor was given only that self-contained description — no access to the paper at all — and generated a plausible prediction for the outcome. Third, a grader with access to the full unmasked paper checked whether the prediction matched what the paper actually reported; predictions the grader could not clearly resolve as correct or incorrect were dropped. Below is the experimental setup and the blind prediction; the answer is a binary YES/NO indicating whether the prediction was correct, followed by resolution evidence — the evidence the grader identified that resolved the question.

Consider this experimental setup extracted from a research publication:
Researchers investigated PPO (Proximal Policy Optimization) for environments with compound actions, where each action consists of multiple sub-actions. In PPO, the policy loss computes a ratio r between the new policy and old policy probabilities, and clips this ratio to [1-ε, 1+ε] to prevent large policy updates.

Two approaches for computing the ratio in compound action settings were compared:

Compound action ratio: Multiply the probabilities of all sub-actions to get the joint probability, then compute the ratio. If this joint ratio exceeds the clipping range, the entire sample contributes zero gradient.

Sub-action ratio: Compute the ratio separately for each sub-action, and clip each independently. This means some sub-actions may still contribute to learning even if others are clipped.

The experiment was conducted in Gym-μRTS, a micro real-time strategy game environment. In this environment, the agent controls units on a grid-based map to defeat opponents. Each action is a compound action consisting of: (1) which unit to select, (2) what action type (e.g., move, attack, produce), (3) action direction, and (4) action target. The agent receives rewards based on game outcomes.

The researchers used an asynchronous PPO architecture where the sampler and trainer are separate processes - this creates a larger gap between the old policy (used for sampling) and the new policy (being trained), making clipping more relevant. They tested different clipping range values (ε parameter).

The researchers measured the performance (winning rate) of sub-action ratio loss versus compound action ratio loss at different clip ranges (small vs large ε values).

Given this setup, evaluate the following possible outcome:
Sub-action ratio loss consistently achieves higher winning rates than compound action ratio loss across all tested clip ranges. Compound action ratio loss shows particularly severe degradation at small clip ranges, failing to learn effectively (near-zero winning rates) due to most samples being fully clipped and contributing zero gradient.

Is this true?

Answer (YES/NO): NO